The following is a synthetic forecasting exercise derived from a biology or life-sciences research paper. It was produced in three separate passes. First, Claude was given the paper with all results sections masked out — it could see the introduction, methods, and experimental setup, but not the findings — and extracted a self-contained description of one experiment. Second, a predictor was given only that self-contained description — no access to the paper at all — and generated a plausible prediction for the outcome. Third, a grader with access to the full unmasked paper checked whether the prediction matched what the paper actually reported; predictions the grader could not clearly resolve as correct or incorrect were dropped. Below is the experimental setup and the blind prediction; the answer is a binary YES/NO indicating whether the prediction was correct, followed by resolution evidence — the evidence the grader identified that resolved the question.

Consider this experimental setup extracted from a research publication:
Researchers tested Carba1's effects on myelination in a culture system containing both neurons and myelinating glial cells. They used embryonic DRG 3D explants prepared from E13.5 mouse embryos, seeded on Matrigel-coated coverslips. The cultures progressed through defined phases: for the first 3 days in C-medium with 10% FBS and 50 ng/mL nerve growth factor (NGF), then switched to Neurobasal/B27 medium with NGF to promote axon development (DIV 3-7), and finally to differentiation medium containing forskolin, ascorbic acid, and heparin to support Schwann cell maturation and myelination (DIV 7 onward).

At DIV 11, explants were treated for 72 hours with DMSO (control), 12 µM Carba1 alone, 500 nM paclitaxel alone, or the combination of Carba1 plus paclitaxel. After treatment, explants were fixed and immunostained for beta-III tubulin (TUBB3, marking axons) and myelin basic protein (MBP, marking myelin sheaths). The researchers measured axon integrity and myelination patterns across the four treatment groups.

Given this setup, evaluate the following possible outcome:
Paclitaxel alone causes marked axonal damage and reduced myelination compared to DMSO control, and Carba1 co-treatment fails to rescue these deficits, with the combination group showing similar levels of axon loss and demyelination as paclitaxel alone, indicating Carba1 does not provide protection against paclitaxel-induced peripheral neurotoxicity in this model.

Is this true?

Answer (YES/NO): NO